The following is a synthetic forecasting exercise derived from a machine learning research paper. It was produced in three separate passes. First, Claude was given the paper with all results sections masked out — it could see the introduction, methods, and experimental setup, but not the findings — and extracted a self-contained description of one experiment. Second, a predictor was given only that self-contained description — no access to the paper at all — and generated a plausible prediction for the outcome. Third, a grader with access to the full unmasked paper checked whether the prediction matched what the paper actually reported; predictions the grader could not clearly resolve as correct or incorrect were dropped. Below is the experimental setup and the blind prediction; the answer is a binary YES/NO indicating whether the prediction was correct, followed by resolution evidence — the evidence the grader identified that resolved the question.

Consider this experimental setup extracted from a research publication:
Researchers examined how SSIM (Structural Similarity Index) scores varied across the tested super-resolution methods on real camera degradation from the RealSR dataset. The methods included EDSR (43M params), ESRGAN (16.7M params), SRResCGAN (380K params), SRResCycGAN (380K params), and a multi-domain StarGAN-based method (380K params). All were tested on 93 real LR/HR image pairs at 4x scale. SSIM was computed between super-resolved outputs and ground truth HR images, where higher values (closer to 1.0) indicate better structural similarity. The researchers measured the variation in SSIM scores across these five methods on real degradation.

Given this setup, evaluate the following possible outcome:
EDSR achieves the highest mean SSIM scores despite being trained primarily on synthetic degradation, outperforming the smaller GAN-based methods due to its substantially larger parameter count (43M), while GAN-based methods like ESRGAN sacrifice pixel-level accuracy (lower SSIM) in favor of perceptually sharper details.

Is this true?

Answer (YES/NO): NO